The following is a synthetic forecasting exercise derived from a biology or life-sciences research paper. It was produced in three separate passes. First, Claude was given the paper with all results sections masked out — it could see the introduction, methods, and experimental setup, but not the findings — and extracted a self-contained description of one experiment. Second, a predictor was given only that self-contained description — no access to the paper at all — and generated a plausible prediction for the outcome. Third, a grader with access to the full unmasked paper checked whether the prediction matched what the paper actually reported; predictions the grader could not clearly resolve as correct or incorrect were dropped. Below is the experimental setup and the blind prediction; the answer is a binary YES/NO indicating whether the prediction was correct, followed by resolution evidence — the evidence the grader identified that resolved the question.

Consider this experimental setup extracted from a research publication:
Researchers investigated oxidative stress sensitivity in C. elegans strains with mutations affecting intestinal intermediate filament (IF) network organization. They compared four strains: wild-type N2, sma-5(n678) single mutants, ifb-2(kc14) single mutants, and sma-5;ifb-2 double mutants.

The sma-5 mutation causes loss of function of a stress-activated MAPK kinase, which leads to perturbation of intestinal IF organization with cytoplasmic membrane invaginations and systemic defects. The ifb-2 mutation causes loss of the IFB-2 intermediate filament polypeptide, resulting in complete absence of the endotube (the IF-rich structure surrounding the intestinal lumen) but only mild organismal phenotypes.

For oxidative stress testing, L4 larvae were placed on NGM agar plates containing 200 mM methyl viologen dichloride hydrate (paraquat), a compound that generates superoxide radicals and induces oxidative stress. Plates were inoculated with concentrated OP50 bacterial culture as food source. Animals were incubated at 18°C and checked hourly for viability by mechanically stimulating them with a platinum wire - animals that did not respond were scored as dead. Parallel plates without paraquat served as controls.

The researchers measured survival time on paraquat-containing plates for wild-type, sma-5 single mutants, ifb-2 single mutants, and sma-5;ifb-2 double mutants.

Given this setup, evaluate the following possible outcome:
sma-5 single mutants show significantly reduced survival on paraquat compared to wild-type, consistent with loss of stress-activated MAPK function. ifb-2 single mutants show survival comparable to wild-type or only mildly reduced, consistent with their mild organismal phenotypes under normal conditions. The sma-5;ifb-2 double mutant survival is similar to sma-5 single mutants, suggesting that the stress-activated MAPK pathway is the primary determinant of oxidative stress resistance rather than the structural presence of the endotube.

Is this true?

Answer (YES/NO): NO